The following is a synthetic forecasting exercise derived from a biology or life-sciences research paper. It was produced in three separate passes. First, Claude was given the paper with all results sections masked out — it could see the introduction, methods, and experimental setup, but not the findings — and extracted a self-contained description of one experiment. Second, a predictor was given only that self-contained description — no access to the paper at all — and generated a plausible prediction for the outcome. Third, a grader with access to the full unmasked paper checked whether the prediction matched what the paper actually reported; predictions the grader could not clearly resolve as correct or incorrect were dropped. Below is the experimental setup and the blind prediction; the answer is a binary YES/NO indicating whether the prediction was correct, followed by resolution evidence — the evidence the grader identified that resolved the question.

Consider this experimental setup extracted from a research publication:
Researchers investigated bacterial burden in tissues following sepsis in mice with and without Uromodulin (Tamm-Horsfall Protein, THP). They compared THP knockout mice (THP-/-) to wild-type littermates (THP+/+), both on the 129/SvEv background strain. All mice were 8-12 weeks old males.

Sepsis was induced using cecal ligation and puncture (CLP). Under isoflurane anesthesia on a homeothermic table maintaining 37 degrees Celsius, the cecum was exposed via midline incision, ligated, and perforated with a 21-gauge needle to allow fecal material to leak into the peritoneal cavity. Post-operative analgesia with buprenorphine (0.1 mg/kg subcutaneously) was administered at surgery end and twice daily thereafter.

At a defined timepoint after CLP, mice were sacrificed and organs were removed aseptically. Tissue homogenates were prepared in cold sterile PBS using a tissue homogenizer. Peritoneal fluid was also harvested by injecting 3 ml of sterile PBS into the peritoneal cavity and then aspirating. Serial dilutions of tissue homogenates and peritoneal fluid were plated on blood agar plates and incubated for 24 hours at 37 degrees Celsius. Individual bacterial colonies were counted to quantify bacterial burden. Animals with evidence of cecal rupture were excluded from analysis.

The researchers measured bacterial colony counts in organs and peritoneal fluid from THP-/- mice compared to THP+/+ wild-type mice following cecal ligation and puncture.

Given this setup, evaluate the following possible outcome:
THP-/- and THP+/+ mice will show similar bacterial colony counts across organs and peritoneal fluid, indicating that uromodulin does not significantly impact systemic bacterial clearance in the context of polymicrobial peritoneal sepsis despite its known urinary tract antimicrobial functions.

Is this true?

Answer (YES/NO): NO